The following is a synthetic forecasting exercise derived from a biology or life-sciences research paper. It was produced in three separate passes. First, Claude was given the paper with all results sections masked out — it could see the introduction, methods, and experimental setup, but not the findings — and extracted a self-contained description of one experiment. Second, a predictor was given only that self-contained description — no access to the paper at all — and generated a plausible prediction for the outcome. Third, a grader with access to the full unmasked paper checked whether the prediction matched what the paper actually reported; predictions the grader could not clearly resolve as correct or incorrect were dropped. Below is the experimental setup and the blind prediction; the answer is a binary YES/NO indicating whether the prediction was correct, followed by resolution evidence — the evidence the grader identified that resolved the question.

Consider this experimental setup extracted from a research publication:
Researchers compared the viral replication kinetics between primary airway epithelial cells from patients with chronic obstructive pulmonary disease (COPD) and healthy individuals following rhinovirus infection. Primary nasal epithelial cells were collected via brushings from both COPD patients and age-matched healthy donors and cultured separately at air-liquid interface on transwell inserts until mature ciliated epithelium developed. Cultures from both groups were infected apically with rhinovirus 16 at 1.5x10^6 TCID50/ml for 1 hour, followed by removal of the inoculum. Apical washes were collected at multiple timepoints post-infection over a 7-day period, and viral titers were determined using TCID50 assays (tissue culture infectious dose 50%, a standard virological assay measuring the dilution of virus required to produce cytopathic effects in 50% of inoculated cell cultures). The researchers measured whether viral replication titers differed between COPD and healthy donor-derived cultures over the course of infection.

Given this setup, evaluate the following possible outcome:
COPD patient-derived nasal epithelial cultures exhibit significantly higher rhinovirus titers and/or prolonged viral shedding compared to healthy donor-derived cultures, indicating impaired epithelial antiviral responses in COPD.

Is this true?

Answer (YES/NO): NO